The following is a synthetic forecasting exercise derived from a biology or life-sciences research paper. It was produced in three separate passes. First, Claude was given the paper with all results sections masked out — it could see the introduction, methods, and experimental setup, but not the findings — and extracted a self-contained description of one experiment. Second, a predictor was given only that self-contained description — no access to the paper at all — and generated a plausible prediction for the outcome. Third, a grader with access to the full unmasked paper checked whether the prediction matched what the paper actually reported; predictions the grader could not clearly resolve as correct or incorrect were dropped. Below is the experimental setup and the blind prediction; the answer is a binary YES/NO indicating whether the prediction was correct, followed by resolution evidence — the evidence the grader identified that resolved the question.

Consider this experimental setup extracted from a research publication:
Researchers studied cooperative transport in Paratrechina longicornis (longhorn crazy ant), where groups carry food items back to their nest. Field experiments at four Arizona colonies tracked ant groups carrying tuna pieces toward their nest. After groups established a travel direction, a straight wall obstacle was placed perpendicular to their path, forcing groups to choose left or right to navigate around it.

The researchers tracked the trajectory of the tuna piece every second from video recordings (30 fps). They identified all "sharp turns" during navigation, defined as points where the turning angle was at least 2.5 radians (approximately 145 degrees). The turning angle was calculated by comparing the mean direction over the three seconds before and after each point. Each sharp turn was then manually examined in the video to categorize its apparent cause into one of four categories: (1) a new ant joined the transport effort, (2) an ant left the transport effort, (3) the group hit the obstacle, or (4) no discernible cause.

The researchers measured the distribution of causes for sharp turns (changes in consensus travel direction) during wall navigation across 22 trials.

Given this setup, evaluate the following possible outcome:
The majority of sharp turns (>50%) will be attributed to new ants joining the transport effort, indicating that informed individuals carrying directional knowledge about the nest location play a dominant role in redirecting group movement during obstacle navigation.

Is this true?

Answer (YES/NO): NO